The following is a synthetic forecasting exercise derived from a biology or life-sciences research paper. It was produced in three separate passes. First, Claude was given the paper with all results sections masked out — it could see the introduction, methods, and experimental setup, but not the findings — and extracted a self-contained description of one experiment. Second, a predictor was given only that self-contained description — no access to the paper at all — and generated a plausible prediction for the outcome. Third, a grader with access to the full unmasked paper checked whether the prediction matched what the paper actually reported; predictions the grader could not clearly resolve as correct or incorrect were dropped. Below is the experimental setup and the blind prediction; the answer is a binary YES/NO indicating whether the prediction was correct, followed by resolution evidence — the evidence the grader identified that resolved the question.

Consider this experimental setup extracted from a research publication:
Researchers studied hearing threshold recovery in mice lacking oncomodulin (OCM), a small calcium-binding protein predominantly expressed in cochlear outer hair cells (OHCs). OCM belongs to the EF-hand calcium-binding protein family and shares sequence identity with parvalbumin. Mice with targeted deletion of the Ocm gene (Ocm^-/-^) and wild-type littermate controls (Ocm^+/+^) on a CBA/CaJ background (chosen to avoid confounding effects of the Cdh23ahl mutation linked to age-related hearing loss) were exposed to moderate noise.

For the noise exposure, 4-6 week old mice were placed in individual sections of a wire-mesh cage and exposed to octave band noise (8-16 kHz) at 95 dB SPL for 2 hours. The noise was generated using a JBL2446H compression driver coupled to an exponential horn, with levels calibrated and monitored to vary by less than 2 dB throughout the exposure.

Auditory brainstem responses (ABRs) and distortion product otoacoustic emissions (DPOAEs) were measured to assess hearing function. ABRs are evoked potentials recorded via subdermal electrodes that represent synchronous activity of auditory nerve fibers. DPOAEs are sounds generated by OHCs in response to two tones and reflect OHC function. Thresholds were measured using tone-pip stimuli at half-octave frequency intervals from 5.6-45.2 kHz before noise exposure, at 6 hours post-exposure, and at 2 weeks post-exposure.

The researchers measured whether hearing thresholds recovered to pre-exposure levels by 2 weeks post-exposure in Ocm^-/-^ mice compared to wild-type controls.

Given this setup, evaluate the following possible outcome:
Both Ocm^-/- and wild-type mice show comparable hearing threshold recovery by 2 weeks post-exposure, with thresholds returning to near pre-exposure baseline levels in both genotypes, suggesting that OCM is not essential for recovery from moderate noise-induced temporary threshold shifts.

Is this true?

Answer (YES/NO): NO